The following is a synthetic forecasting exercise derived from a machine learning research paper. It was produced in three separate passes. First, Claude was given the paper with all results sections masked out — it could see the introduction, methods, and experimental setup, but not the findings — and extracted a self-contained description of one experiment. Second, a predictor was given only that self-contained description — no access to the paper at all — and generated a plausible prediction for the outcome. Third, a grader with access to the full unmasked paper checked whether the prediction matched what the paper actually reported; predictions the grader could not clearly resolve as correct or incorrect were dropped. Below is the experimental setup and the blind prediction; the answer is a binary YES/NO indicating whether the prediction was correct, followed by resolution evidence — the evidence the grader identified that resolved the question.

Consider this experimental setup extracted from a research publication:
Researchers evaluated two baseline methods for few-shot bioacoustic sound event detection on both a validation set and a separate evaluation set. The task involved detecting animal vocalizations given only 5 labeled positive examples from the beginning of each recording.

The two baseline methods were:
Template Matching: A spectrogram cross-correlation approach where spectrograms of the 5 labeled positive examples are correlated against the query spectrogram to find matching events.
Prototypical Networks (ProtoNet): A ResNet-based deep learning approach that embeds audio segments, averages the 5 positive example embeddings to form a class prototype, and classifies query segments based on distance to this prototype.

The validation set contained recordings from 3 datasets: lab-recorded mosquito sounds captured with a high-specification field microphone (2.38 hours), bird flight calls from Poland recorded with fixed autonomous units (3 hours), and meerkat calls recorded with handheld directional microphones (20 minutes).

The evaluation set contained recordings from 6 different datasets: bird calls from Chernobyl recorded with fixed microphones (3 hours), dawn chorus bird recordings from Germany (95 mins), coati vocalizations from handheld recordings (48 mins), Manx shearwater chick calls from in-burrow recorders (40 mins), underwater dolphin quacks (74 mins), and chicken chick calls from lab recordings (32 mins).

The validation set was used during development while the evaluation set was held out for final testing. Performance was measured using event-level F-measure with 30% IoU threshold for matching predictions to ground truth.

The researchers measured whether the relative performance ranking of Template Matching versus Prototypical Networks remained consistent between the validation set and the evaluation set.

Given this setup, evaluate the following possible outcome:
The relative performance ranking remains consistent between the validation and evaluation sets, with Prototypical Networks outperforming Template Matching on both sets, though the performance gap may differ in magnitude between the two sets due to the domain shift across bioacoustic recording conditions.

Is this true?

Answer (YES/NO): NO